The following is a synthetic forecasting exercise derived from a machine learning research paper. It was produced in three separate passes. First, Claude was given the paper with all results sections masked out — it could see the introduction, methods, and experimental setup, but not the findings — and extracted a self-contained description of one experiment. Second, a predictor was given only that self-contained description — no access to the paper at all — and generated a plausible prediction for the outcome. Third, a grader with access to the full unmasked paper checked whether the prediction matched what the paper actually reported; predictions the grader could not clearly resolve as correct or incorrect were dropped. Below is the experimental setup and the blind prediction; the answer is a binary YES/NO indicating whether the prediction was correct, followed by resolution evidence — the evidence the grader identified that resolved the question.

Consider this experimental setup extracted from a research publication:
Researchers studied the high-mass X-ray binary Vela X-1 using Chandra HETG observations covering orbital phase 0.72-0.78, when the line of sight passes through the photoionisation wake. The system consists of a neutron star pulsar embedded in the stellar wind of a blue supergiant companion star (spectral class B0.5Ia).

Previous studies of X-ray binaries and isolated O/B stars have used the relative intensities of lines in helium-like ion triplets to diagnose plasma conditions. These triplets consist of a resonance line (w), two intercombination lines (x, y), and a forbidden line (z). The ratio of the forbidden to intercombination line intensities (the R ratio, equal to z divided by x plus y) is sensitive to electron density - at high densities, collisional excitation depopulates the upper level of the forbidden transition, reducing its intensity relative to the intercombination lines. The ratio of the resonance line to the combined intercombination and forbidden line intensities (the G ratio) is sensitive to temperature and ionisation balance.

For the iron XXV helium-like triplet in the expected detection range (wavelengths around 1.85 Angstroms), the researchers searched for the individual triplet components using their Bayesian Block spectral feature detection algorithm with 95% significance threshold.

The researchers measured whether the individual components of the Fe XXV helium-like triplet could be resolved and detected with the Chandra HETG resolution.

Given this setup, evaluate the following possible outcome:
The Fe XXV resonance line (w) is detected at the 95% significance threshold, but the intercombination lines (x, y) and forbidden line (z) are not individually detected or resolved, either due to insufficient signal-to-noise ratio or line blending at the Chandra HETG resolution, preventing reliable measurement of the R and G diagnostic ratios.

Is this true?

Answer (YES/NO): NO